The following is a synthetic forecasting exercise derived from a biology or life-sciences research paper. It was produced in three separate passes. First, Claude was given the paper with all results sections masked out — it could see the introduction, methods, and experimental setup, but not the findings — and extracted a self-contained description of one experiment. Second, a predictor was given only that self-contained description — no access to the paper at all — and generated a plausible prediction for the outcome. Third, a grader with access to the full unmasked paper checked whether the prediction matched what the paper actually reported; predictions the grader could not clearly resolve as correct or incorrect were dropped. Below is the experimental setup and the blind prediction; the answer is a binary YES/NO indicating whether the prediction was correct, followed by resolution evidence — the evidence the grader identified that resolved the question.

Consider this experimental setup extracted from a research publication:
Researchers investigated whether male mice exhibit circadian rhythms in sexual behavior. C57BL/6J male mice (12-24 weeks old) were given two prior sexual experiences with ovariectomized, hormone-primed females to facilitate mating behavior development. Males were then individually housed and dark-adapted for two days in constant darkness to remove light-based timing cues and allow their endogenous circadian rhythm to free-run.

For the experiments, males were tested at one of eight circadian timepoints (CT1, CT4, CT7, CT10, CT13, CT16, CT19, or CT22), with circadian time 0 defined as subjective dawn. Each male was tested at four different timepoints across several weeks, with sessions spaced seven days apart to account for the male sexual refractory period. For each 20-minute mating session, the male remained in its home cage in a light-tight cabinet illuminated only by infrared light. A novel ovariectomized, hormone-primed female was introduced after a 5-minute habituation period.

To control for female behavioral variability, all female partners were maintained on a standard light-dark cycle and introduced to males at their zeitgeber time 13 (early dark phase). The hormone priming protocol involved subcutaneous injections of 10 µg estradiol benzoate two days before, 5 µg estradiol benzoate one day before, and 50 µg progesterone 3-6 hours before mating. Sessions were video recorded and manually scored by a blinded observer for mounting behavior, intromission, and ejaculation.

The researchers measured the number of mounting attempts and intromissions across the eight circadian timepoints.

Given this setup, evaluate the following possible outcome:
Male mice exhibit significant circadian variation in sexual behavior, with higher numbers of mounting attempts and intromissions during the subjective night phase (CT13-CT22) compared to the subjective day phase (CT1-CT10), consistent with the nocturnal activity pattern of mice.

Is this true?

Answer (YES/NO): YES